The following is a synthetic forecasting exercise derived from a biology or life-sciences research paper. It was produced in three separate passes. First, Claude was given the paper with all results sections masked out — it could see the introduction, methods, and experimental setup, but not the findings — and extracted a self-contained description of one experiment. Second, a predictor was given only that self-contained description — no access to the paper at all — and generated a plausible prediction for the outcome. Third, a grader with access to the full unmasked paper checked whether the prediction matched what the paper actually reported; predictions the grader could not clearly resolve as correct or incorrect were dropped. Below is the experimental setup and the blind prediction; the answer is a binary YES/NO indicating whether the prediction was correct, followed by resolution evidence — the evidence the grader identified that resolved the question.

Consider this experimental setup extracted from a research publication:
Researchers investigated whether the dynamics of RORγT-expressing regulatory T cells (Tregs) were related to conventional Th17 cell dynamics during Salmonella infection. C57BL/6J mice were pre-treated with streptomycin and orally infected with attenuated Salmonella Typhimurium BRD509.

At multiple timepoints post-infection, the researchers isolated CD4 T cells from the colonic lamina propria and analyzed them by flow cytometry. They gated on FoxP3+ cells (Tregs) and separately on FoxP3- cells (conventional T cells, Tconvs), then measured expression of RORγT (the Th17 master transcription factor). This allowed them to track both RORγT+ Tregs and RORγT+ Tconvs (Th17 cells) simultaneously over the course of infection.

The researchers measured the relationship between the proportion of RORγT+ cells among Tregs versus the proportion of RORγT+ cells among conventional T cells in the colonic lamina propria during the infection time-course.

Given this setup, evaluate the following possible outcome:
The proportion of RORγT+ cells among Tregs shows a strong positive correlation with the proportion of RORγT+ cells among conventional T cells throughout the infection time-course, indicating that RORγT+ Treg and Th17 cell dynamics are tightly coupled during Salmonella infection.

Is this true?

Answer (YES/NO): NO